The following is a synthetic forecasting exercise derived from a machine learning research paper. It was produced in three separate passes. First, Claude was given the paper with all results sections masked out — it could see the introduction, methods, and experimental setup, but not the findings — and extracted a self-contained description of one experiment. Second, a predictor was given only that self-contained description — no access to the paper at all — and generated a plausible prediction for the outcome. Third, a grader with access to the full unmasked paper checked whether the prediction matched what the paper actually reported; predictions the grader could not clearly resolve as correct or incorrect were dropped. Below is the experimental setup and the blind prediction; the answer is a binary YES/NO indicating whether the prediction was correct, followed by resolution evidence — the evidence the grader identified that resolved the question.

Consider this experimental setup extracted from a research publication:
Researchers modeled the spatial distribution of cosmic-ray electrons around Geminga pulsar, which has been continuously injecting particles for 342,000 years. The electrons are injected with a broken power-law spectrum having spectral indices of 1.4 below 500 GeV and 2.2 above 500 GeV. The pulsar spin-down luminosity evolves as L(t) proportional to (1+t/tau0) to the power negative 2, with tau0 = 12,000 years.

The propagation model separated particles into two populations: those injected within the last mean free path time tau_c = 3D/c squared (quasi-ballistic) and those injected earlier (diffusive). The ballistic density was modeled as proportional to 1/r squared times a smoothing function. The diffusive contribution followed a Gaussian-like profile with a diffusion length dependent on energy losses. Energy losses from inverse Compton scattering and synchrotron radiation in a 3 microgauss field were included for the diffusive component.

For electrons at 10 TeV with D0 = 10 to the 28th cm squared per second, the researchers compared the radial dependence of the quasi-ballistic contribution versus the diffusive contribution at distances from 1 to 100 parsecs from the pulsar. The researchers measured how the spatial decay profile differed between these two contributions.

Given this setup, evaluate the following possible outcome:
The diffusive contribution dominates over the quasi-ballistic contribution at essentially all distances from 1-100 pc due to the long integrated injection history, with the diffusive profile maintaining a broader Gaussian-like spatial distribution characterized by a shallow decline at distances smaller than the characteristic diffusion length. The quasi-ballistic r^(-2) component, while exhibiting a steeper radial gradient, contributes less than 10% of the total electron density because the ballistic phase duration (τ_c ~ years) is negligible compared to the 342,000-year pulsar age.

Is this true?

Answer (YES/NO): NO